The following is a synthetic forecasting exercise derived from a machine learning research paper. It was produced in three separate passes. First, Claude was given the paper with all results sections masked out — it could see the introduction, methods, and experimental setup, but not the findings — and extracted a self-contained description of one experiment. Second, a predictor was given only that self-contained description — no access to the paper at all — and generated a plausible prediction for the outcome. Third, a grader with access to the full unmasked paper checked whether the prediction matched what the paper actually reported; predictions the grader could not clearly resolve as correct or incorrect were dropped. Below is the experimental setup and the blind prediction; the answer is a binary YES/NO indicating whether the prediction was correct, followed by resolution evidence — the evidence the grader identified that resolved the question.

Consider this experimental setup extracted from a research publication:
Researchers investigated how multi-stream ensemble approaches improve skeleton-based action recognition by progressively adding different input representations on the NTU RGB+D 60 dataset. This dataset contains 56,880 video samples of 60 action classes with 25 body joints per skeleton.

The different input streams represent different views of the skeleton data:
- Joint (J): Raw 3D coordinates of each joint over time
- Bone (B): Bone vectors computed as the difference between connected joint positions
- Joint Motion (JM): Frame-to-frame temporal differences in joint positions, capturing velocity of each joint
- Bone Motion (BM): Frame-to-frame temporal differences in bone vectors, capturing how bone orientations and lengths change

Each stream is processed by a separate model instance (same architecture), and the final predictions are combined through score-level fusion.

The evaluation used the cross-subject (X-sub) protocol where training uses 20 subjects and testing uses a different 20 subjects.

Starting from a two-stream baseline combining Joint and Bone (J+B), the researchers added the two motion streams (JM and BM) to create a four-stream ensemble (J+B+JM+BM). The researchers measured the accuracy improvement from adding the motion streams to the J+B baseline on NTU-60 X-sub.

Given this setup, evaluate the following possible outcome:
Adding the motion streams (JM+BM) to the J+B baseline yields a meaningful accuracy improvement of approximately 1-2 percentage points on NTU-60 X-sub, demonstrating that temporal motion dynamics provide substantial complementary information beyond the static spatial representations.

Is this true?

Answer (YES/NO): NO